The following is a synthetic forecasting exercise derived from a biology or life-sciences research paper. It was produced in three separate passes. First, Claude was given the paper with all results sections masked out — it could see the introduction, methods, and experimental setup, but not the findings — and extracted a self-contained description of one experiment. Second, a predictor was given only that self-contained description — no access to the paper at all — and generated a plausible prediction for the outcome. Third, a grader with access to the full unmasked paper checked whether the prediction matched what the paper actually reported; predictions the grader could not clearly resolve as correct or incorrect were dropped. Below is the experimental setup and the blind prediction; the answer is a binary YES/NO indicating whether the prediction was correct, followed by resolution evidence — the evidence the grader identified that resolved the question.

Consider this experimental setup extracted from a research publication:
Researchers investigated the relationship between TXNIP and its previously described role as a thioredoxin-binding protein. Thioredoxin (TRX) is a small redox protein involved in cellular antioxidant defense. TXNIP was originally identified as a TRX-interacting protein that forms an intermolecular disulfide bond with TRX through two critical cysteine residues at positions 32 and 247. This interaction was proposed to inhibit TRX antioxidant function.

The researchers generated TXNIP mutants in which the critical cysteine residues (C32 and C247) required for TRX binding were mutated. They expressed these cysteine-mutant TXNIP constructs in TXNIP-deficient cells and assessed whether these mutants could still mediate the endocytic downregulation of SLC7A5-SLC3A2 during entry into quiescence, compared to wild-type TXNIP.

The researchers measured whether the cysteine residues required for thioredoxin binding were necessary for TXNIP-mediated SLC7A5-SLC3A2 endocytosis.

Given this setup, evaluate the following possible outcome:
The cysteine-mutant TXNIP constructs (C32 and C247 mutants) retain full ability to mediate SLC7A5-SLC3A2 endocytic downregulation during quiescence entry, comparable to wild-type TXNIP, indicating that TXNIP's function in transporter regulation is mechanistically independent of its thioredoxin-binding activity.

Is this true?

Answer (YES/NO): NO